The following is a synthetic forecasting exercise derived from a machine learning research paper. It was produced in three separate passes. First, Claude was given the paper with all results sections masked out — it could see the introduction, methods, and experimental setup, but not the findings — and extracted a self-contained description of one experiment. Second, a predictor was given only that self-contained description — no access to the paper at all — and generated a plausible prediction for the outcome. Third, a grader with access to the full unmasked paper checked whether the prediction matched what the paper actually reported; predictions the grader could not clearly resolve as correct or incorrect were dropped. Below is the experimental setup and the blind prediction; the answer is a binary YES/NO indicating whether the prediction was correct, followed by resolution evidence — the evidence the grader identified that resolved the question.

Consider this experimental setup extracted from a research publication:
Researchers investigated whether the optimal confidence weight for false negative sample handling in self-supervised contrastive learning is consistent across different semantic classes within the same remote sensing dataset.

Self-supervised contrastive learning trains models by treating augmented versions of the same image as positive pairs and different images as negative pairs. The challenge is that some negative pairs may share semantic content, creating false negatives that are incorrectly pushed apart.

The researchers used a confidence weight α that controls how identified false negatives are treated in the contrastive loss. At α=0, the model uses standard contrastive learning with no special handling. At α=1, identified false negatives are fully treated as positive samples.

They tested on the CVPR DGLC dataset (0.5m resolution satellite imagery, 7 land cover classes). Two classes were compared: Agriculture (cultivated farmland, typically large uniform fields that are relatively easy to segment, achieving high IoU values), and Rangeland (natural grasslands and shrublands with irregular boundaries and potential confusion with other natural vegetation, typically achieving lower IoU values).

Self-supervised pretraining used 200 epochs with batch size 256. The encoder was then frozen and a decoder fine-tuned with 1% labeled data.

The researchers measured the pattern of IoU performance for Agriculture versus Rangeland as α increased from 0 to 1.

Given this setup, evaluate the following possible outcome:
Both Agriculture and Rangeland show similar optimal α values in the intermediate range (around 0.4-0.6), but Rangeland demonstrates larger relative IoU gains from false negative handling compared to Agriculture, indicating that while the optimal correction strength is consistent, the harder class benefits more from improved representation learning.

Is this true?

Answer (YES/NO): NO